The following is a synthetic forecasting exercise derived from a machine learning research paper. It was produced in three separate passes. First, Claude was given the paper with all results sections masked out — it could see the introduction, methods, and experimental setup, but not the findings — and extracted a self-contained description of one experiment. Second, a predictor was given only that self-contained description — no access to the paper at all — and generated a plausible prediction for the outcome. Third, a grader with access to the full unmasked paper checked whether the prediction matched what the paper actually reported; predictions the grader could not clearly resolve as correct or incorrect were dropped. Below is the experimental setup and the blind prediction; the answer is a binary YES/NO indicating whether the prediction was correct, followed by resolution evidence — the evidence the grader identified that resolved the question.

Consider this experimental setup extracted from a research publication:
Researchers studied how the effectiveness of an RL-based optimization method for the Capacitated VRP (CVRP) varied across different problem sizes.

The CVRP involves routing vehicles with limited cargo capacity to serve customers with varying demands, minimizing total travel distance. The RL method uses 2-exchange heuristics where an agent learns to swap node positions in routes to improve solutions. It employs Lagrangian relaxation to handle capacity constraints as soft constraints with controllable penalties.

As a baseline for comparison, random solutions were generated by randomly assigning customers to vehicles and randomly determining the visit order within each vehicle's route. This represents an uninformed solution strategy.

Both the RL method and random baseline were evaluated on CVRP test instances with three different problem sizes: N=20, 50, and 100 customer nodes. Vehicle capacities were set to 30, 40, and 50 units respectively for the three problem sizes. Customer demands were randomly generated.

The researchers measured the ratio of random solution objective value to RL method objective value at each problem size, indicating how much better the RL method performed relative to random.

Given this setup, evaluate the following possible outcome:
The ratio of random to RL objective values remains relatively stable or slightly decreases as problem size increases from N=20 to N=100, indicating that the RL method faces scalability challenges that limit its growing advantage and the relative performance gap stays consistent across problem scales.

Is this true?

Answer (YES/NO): NO